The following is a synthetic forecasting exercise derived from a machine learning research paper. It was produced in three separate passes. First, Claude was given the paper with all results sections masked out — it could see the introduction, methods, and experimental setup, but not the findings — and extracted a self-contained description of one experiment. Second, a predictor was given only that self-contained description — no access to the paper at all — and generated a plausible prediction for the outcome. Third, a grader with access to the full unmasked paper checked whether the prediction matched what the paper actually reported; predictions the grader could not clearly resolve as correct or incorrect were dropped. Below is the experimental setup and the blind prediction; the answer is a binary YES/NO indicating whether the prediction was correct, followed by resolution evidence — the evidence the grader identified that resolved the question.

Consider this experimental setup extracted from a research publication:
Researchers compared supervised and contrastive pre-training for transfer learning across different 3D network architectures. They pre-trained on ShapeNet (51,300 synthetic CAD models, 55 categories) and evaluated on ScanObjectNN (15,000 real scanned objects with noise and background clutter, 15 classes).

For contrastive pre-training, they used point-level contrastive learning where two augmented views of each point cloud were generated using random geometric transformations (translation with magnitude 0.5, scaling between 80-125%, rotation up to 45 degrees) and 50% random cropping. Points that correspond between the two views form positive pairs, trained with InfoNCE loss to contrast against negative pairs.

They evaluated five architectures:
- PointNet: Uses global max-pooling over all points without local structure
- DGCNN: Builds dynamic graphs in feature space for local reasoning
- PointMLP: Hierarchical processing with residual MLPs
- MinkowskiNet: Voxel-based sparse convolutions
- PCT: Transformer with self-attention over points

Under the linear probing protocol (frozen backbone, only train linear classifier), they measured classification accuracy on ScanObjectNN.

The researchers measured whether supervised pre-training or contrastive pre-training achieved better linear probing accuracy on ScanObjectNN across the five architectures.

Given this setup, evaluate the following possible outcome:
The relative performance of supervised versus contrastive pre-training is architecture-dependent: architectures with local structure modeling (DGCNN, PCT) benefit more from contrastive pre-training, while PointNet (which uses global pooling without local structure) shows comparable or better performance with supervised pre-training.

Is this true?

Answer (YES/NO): NO